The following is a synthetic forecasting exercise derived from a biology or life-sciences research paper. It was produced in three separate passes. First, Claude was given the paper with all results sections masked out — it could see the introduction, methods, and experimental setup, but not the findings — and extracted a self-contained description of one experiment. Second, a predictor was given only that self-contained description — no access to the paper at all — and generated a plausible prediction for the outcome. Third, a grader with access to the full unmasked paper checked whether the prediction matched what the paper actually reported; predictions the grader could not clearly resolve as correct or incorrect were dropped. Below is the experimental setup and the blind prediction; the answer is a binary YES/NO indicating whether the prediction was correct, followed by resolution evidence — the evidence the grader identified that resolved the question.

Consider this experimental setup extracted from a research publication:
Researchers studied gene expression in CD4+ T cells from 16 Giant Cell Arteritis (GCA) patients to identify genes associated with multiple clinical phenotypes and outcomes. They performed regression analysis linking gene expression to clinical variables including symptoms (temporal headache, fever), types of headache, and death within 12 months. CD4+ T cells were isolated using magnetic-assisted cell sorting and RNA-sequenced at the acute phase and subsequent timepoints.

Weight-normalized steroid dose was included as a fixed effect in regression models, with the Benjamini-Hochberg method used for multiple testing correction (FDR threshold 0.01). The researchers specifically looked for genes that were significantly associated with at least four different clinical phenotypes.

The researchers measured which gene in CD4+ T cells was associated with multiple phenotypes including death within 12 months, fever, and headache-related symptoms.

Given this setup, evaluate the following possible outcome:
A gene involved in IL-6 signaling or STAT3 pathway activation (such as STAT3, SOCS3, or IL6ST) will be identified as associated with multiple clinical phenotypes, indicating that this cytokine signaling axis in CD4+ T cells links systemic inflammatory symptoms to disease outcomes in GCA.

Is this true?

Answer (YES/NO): NO